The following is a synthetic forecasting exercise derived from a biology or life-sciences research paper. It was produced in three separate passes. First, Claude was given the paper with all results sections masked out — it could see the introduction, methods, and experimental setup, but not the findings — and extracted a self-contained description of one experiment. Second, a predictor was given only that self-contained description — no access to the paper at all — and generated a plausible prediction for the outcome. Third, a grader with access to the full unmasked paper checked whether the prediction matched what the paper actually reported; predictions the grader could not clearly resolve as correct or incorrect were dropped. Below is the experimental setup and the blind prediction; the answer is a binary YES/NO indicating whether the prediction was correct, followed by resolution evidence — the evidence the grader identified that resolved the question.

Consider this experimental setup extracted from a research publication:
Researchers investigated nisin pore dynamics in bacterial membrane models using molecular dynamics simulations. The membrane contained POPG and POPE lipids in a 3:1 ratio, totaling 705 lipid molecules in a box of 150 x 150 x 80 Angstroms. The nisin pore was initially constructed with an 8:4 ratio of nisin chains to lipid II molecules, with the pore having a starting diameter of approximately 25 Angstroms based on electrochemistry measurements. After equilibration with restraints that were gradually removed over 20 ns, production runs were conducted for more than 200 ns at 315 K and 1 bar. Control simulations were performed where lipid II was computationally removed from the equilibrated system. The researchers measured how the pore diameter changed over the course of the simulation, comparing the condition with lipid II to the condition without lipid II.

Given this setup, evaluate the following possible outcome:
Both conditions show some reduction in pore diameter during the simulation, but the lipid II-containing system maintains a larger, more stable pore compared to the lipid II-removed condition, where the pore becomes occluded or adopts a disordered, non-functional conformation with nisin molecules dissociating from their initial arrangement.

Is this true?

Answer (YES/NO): NO